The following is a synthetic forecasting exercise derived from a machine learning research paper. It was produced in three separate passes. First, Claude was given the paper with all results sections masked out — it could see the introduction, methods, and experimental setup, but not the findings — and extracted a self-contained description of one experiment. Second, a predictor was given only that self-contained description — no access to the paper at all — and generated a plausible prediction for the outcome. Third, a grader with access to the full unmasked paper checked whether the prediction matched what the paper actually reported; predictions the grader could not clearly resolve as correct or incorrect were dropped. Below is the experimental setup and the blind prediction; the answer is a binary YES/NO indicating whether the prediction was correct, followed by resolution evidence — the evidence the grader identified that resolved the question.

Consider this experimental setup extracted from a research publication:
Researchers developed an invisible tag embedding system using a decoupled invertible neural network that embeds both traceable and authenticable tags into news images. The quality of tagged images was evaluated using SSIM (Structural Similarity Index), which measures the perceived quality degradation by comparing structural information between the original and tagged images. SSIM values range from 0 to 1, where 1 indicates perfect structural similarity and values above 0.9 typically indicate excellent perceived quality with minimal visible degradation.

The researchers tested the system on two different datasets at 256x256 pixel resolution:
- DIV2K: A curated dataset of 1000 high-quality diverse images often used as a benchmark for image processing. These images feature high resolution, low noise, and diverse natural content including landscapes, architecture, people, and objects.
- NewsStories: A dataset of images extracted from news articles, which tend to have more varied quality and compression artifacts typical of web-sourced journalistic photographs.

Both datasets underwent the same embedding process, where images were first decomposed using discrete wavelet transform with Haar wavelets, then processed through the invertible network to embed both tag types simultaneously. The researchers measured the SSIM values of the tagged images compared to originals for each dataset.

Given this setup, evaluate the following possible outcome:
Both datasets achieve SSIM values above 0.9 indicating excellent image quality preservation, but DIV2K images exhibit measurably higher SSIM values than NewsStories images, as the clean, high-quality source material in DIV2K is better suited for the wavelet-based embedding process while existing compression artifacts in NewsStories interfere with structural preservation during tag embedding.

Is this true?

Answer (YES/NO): NO